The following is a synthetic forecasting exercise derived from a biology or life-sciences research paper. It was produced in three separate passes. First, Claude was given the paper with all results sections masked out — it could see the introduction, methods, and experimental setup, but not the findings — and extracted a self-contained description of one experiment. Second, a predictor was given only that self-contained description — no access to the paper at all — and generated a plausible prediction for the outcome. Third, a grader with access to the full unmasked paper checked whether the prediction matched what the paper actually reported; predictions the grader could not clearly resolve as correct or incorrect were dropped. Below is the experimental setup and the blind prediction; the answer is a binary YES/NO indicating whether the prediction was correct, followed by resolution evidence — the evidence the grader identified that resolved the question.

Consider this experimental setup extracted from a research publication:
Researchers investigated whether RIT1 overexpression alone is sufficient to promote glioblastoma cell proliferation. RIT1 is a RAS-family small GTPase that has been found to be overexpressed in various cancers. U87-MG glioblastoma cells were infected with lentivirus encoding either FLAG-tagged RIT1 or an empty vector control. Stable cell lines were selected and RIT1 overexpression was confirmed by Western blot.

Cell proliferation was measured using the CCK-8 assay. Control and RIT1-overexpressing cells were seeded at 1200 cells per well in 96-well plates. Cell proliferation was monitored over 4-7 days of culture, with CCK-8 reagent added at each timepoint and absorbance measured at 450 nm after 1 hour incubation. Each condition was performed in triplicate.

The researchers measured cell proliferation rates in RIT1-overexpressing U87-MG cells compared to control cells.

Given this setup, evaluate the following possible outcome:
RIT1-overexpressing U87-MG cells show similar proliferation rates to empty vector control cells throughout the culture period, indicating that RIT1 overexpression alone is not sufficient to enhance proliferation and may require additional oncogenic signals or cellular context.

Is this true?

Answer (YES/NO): NO